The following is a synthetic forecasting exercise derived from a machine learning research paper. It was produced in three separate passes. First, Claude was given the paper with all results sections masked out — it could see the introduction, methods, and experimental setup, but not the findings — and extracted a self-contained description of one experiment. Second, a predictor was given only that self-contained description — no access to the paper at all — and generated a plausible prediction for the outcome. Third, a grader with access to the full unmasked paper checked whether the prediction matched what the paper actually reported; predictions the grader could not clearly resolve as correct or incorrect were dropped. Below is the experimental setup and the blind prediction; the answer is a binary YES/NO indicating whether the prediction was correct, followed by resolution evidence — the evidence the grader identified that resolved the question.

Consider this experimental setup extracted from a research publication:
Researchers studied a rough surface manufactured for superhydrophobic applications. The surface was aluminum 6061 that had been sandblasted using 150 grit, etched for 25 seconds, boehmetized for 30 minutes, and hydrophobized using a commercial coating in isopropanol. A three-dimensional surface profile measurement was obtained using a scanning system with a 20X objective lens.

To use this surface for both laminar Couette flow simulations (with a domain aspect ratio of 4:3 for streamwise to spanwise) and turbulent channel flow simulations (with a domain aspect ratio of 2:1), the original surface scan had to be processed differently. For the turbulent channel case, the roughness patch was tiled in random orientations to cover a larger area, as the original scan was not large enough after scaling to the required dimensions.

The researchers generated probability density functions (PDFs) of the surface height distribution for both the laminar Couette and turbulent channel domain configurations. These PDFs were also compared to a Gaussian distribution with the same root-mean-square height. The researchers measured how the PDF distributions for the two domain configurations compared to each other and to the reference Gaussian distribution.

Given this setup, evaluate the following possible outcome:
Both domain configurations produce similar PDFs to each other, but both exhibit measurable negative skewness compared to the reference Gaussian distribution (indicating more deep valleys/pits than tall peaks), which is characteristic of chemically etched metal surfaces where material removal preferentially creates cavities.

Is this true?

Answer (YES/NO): YES